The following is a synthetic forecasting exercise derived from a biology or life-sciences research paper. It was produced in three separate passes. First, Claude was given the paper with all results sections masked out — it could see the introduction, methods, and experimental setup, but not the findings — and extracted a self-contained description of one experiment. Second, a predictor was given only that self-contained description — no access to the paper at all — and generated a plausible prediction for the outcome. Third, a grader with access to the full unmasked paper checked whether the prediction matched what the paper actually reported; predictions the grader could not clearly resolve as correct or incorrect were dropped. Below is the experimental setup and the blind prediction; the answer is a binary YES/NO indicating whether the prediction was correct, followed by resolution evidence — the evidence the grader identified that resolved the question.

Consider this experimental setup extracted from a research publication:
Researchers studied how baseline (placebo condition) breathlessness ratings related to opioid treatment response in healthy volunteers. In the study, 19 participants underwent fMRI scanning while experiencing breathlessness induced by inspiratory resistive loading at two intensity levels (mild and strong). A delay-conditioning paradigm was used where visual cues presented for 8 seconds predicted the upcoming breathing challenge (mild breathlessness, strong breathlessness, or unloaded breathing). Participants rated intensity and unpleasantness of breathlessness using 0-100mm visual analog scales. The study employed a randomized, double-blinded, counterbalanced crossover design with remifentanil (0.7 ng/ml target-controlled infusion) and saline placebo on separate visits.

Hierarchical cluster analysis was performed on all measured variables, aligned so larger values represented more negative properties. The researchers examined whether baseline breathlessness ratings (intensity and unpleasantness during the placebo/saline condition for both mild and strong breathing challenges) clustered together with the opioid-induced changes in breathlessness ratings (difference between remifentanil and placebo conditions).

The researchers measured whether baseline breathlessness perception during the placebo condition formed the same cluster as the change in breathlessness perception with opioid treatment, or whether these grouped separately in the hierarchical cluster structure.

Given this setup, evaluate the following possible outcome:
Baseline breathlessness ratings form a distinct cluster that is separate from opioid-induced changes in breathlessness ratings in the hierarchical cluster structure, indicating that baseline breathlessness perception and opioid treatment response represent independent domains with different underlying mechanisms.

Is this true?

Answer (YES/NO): YES